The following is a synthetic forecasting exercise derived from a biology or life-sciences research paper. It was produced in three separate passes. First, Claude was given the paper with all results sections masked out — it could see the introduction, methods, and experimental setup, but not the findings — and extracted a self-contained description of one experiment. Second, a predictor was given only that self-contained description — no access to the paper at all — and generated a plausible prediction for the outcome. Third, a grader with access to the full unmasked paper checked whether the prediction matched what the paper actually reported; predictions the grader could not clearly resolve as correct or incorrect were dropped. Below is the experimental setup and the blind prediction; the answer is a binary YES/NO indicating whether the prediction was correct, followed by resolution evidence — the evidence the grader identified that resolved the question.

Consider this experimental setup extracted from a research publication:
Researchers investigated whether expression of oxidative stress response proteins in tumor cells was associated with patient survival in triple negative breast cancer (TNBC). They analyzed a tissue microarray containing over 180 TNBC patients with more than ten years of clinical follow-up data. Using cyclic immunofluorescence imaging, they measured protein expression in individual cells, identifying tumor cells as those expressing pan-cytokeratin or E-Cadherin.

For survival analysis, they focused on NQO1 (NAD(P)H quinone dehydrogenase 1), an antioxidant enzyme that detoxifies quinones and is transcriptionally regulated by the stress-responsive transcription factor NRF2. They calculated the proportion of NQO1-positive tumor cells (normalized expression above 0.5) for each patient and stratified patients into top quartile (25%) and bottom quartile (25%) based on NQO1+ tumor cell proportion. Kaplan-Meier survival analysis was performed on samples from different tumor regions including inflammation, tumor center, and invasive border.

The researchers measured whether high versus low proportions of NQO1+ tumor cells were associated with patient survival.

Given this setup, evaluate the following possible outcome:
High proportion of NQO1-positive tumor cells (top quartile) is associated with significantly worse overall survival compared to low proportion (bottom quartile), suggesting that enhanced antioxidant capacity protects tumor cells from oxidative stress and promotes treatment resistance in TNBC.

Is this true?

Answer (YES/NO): YES